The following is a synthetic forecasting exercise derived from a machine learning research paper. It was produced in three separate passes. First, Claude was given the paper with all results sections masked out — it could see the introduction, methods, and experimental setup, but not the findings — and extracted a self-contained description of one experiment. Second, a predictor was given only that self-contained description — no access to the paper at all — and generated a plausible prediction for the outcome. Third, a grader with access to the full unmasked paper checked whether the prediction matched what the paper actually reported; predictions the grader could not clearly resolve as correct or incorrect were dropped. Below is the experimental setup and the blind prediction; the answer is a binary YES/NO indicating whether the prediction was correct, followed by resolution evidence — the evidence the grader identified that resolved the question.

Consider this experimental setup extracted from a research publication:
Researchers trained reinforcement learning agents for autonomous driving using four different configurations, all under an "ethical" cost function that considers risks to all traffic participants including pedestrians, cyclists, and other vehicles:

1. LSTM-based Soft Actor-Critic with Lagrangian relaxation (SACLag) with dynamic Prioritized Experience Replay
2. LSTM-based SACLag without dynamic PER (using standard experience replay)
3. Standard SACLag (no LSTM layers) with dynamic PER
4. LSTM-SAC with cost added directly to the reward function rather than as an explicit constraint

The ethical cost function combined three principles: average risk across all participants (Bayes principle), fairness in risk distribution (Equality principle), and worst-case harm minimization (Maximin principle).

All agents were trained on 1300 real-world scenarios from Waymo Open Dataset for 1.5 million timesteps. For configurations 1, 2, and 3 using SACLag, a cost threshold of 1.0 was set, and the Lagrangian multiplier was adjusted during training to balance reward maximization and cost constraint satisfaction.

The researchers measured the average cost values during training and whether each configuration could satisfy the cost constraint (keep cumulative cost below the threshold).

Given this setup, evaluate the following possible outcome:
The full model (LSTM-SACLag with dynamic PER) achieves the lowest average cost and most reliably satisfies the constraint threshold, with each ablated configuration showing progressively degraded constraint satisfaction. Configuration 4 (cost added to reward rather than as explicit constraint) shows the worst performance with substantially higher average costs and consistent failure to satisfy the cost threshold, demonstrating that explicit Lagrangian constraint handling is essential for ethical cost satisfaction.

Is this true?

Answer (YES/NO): NO